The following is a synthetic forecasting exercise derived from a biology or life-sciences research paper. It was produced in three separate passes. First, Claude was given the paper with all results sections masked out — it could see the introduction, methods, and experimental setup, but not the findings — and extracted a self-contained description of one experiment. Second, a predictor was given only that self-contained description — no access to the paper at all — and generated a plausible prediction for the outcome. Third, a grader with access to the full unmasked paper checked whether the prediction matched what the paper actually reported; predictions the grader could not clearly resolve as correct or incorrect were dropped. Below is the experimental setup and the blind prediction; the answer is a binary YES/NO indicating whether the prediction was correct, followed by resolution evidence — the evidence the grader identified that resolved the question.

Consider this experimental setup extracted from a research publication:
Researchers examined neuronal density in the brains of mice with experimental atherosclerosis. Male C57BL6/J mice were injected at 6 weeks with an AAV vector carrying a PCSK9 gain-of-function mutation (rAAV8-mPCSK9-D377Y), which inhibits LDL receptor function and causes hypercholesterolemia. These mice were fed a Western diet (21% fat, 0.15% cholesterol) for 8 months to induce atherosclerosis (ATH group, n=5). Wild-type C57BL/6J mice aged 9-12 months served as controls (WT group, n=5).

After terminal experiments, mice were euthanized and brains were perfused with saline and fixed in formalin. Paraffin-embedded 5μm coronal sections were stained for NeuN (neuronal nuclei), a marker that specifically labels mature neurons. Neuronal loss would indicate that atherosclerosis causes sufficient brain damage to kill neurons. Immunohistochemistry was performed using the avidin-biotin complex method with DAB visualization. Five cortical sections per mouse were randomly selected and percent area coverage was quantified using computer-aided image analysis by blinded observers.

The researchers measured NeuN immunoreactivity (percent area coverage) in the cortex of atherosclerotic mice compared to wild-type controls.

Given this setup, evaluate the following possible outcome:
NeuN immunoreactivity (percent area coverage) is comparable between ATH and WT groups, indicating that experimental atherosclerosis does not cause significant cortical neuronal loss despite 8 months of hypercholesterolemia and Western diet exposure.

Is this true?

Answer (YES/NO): NO